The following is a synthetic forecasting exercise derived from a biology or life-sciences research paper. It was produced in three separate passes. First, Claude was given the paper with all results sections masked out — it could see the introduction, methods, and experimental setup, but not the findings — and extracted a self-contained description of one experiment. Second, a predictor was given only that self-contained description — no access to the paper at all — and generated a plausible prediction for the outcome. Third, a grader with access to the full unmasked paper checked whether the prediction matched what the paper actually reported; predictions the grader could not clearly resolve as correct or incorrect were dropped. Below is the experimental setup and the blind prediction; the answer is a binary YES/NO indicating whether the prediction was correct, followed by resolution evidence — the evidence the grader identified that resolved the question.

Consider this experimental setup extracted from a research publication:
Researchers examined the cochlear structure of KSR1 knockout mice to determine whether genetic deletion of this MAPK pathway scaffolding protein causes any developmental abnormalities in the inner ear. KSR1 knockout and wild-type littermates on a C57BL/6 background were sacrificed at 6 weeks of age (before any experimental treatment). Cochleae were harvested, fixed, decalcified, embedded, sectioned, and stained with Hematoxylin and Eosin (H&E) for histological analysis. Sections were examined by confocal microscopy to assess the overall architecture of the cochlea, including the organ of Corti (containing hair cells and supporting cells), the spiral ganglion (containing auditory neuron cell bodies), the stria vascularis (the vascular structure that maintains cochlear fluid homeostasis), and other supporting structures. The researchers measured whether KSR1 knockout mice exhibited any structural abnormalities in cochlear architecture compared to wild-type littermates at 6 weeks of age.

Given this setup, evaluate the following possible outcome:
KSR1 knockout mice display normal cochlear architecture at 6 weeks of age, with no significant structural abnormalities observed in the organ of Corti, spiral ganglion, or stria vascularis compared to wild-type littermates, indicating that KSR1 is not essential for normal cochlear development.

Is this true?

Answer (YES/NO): YES